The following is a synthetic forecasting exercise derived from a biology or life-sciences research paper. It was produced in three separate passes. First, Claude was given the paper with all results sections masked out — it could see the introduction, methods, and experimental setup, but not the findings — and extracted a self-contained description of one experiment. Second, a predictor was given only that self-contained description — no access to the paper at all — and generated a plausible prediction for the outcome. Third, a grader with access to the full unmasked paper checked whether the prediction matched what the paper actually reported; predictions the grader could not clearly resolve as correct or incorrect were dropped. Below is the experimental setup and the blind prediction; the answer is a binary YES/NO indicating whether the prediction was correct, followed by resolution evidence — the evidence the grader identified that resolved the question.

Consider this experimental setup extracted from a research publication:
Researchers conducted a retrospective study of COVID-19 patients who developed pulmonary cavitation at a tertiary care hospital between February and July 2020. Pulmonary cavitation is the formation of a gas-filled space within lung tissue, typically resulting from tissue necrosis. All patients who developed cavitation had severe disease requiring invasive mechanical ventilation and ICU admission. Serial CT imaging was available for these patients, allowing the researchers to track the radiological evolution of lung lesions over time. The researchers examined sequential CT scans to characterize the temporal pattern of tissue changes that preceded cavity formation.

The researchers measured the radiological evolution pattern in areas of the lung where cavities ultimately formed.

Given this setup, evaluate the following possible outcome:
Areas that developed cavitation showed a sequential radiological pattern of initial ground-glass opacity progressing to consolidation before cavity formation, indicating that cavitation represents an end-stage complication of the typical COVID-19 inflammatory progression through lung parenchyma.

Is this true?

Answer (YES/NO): YES